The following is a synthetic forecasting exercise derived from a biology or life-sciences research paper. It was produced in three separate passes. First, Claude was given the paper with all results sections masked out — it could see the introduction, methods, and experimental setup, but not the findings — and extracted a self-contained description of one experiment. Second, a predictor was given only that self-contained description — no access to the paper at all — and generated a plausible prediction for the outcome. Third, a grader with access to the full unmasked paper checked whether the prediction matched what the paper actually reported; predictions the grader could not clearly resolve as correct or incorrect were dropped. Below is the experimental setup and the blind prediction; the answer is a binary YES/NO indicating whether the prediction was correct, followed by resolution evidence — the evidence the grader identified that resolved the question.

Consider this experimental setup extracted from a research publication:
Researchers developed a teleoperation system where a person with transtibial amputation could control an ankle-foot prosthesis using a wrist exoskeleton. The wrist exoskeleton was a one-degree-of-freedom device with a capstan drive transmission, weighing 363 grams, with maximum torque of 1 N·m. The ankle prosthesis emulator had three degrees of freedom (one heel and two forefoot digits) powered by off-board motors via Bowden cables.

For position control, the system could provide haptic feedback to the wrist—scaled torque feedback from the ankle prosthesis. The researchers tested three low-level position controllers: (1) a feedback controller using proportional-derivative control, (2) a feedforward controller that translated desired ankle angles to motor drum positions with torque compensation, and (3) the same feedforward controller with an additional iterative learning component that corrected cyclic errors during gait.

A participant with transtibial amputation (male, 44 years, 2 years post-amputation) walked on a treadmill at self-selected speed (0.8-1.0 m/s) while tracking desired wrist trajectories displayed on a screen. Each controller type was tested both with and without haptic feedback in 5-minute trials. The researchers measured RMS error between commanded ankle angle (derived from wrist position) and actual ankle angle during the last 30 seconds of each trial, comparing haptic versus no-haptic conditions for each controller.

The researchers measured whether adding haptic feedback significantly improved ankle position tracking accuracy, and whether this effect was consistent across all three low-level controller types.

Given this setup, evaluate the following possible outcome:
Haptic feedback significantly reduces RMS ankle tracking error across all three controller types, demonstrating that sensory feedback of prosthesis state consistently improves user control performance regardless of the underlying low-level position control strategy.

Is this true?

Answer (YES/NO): NO